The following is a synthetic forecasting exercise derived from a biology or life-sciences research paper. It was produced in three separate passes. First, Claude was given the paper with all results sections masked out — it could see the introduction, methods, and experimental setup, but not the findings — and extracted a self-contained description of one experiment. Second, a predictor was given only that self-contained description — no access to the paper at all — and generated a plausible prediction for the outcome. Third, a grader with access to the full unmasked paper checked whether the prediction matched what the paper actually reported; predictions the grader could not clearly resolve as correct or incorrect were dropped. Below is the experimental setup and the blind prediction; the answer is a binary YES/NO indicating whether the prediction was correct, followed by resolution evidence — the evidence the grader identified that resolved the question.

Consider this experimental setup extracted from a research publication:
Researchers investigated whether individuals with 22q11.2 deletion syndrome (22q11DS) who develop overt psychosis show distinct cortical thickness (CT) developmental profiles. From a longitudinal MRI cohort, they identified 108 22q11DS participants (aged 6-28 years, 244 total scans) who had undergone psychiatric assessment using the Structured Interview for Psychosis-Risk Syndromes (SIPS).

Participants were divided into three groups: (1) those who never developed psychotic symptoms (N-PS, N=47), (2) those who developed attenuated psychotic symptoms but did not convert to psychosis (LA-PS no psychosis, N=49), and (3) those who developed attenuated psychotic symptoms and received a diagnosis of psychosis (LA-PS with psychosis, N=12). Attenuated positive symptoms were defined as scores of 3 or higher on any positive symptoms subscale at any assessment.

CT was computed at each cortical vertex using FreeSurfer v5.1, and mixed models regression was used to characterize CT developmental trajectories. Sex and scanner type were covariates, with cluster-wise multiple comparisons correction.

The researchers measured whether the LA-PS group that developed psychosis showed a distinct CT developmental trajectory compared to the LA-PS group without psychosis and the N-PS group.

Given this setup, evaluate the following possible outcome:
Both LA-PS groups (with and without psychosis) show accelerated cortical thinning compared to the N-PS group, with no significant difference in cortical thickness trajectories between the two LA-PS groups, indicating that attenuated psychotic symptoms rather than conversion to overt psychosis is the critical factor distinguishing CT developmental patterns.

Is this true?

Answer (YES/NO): NO